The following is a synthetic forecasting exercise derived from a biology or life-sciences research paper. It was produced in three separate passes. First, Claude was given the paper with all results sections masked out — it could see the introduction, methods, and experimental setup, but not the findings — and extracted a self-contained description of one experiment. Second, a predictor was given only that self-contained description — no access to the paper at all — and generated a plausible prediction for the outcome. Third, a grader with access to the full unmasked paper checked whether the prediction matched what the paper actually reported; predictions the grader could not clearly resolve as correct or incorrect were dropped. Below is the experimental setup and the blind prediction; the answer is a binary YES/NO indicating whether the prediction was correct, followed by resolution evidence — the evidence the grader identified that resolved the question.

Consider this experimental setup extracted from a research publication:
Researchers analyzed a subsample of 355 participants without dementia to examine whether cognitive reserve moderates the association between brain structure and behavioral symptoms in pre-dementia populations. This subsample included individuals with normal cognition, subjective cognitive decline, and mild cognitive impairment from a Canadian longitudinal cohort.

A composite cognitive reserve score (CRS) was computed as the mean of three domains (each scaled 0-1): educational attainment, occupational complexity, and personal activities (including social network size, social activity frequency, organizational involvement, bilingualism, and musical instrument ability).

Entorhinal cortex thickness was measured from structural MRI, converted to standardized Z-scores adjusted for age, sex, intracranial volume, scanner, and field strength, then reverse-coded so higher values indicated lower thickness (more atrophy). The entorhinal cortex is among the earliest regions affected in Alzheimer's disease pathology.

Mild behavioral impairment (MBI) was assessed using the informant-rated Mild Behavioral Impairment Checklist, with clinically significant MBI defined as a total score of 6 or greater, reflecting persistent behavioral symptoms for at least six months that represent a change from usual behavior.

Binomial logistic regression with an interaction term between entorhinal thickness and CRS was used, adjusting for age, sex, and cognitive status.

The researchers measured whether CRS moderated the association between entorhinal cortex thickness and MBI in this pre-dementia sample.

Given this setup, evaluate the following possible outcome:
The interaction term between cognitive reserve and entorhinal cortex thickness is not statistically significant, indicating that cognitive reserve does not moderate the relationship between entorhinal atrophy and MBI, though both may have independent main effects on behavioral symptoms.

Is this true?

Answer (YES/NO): YES